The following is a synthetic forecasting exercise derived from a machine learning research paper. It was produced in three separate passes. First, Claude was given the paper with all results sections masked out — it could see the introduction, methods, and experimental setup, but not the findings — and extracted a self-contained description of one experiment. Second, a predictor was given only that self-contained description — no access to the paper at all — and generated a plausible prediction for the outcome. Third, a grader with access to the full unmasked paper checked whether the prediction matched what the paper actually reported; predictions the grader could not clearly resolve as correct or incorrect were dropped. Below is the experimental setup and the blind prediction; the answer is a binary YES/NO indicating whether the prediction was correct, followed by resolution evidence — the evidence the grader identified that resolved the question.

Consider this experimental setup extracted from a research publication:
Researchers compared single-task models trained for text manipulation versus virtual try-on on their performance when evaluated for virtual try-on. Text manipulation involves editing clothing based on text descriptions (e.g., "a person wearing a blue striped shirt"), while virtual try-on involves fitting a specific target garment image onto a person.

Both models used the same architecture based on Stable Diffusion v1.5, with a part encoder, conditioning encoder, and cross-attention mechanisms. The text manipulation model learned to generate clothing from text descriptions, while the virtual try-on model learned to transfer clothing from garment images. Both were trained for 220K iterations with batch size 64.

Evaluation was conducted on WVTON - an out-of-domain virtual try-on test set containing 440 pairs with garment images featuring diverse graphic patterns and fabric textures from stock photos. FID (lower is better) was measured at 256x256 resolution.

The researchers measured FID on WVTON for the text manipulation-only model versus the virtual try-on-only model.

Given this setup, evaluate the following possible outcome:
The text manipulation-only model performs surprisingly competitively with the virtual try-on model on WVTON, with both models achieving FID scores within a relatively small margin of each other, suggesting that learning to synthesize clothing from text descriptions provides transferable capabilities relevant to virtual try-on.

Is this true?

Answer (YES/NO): NO